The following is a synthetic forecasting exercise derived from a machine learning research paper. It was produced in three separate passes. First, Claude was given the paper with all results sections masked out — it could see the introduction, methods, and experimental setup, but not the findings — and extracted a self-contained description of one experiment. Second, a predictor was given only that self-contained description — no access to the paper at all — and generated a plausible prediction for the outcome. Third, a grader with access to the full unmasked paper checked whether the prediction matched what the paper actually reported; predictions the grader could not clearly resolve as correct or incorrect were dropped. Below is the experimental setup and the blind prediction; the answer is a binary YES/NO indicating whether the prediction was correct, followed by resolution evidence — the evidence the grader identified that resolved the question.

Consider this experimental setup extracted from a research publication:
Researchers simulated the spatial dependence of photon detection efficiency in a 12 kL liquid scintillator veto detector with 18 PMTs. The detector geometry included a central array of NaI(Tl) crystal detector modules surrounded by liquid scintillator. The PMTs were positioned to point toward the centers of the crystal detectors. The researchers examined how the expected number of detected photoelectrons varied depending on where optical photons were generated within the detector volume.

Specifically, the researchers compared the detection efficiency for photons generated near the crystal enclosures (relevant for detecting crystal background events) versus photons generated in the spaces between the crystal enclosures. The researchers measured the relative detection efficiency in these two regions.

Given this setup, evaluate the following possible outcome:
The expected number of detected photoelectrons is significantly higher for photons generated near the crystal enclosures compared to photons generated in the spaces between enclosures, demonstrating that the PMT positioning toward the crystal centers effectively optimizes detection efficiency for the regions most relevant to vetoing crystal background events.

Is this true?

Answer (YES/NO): YES